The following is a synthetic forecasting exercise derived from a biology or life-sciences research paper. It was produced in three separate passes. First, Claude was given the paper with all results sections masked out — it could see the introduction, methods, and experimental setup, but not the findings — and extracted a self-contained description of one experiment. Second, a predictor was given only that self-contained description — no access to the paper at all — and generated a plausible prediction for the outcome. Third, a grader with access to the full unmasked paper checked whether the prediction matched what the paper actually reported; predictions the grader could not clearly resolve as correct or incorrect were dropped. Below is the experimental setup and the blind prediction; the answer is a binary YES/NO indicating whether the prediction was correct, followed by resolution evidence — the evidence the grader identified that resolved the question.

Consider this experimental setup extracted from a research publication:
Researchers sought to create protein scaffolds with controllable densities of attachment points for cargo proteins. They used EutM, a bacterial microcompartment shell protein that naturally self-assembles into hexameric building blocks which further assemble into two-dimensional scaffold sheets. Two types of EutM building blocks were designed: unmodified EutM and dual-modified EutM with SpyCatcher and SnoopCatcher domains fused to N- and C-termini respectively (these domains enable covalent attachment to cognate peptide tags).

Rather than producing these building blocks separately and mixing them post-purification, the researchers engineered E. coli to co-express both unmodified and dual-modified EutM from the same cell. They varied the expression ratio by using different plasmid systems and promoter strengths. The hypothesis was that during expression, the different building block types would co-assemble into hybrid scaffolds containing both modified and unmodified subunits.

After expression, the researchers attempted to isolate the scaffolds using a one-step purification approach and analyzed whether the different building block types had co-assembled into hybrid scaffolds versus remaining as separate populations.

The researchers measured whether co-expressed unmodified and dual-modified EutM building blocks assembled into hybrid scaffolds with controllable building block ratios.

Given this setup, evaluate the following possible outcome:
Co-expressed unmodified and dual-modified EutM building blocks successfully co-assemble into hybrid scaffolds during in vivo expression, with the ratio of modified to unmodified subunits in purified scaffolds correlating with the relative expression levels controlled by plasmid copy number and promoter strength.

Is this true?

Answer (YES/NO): NO